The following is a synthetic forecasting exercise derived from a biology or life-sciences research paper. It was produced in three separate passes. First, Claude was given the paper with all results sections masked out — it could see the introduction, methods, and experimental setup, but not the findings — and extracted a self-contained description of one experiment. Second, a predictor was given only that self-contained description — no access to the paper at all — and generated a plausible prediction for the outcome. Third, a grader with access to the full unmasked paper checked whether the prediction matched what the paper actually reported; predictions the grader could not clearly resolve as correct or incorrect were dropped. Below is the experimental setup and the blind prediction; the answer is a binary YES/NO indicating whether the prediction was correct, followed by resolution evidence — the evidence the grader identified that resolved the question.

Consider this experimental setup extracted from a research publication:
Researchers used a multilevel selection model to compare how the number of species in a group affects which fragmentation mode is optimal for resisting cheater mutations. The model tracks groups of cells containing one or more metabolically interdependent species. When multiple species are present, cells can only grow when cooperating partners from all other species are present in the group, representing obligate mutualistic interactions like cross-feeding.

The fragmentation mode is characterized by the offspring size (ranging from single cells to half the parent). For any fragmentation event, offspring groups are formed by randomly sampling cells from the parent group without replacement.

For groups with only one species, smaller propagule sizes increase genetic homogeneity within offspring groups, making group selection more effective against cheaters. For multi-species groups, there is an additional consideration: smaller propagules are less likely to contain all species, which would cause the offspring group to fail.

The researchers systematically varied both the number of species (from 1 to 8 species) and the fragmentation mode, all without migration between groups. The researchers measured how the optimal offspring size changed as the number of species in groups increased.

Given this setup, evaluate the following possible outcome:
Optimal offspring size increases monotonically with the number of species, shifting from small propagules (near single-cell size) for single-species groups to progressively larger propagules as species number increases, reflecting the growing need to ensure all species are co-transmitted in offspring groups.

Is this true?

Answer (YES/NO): YES